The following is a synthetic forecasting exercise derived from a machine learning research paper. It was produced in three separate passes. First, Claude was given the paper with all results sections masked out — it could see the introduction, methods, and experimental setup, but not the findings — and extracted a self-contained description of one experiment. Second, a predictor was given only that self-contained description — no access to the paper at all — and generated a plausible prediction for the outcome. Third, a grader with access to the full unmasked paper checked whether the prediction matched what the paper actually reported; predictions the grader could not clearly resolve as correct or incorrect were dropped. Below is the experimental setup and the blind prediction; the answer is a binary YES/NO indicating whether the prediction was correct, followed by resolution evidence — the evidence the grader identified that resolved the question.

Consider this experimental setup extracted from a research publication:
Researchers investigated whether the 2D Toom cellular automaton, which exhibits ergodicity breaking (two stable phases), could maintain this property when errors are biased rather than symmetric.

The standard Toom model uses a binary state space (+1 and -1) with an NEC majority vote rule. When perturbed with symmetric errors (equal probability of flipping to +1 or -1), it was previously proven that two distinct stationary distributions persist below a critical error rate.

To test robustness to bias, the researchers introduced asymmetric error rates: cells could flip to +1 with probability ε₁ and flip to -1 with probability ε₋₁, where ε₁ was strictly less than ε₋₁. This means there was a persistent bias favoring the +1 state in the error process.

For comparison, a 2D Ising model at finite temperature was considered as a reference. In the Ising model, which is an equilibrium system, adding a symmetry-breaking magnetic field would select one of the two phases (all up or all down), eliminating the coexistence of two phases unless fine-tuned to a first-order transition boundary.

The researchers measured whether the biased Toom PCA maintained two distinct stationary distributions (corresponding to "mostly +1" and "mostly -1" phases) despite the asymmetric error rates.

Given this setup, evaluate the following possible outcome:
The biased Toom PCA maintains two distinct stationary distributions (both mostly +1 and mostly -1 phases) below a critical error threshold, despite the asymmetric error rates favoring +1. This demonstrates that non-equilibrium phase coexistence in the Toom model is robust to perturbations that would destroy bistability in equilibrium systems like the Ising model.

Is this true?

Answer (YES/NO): YES